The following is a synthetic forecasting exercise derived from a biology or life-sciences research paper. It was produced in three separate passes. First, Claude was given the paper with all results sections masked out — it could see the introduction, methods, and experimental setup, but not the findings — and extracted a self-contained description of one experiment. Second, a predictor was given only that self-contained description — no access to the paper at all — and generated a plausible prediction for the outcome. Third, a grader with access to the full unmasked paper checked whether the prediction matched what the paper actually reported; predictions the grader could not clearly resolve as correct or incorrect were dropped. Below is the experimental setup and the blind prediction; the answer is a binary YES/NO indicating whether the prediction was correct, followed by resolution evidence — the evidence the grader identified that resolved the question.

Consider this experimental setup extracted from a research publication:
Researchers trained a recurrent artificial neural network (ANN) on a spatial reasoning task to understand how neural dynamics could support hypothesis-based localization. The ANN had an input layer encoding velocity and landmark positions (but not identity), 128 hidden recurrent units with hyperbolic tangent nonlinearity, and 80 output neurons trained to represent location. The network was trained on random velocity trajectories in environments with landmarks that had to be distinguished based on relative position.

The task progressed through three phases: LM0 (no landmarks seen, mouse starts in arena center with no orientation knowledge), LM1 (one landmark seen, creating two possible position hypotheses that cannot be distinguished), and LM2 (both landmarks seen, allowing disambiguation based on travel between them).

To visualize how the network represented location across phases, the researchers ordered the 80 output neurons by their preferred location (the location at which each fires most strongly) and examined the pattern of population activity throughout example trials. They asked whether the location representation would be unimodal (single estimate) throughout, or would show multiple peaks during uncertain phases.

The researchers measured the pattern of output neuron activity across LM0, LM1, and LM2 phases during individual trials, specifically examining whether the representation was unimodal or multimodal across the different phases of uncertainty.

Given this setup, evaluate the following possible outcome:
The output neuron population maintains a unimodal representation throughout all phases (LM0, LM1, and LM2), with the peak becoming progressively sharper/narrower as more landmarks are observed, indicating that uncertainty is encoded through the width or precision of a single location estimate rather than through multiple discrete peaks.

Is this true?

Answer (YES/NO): NO